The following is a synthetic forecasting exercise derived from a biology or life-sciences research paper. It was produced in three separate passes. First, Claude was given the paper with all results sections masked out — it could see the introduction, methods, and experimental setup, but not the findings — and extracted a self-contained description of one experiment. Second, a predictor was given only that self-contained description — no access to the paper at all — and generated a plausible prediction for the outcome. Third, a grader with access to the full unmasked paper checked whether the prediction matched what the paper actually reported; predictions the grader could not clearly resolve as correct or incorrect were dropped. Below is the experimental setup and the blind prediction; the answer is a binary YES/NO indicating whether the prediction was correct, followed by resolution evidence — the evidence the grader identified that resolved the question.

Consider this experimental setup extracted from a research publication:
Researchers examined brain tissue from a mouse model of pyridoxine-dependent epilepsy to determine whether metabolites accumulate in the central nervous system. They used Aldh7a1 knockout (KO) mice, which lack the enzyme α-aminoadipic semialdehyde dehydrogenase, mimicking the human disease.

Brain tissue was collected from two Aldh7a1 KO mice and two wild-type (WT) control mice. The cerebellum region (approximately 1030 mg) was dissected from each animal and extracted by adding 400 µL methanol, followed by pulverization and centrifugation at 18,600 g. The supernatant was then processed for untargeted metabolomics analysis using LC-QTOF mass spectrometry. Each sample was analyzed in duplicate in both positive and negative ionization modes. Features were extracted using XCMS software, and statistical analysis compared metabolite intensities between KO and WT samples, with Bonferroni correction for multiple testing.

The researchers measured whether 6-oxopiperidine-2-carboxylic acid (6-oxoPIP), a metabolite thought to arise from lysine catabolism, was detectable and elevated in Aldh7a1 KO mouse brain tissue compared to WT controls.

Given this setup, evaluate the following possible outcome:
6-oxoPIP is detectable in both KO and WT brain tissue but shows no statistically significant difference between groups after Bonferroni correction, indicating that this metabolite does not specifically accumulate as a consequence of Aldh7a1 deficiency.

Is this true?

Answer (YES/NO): NO